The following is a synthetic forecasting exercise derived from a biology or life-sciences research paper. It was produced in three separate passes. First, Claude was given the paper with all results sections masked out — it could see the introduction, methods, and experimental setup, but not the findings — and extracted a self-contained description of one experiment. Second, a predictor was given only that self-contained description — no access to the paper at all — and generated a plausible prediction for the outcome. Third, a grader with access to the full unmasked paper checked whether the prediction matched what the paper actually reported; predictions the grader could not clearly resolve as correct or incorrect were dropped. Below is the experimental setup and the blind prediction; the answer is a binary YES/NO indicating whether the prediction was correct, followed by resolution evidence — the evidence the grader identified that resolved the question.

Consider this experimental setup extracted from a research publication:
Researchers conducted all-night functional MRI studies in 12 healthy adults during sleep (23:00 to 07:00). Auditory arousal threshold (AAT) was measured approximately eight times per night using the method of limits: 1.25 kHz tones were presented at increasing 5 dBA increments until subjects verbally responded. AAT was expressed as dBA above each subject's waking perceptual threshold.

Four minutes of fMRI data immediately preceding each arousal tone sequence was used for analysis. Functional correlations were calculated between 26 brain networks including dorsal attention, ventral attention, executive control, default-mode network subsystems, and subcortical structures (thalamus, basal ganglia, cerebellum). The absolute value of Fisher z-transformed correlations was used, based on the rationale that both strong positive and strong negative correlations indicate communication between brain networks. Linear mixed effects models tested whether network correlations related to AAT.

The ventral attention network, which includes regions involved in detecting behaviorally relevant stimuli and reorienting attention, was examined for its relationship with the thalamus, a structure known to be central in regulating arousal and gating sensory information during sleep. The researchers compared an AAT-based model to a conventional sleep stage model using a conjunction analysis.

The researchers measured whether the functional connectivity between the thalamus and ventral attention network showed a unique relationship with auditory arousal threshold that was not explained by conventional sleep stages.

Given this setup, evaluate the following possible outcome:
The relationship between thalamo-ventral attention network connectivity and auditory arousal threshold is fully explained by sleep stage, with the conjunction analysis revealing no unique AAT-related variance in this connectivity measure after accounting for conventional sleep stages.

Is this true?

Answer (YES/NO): NO